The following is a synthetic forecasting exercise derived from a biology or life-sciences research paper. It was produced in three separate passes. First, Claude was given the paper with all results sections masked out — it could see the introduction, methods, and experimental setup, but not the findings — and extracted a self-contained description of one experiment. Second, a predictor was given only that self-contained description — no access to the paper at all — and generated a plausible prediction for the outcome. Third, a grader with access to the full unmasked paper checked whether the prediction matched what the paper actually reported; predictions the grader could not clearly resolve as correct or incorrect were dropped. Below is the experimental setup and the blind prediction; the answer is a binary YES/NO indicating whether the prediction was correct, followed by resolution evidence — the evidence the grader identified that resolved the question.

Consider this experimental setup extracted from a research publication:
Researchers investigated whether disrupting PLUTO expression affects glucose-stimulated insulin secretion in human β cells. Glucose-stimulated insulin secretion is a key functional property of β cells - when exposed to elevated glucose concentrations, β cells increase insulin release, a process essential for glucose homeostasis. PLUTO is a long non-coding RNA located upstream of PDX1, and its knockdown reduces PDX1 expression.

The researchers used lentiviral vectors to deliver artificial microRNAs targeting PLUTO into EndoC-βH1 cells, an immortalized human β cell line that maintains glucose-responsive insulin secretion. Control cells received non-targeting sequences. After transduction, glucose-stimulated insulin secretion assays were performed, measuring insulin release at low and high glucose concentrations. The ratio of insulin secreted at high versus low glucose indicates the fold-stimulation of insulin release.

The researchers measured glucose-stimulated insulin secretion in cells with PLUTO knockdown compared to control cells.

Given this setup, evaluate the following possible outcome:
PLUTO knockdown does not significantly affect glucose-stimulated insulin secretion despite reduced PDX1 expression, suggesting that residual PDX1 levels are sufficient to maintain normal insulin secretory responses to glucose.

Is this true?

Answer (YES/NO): NO